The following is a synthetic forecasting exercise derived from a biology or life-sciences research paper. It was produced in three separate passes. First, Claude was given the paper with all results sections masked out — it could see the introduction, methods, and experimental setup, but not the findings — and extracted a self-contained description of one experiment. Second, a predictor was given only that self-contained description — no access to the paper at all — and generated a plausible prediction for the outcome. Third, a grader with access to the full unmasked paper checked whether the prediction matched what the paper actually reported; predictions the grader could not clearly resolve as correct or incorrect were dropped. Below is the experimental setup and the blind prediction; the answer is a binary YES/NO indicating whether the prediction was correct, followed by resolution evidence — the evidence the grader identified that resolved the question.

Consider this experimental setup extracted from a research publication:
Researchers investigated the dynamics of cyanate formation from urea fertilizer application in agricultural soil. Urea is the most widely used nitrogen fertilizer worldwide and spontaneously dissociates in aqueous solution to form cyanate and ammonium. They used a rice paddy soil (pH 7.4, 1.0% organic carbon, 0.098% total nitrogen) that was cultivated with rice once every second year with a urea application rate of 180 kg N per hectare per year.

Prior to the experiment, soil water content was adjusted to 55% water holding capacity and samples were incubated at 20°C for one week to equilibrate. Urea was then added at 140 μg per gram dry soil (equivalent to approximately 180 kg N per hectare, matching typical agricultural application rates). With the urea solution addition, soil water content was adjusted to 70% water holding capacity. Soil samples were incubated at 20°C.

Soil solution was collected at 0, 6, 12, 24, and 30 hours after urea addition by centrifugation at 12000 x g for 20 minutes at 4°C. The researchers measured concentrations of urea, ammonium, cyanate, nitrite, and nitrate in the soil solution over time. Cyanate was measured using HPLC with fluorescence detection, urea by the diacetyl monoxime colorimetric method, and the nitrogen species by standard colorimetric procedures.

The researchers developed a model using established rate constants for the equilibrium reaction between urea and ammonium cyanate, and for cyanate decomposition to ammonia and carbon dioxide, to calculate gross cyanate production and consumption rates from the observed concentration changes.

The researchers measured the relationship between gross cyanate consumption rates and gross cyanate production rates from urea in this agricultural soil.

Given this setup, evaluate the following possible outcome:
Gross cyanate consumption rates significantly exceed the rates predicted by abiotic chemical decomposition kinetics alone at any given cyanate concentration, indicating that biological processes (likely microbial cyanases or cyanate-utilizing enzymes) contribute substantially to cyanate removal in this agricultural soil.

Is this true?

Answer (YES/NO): YES